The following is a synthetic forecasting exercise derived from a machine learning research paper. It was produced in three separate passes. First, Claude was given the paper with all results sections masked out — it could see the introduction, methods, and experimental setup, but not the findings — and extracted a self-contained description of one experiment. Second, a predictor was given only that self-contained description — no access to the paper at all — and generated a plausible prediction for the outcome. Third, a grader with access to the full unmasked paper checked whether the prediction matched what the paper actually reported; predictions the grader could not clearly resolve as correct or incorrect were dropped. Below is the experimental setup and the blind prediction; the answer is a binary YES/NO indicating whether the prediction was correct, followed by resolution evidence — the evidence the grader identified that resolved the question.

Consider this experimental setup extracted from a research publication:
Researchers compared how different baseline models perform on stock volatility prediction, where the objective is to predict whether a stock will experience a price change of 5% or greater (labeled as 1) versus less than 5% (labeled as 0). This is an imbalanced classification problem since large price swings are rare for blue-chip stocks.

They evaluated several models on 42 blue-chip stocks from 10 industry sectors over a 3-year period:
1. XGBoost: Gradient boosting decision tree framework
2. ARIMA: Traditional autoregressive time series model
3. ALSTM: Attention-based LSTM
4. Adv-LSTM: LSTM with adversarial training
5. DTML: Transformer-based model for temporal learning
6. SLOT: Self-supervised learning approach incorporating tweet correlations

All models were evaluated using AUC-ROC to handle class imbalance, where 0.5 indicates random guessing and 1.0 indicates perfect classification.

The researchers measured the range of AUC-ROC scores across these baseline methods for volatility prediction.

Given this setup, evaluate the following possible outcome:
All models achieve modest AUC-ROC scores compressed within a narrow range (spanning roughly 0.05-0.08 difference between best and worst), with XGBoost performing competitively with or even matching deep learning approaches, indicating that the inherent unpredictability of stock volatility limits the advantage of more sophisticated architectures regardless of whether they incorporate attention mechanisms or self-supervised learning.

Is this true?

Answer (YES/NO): NO